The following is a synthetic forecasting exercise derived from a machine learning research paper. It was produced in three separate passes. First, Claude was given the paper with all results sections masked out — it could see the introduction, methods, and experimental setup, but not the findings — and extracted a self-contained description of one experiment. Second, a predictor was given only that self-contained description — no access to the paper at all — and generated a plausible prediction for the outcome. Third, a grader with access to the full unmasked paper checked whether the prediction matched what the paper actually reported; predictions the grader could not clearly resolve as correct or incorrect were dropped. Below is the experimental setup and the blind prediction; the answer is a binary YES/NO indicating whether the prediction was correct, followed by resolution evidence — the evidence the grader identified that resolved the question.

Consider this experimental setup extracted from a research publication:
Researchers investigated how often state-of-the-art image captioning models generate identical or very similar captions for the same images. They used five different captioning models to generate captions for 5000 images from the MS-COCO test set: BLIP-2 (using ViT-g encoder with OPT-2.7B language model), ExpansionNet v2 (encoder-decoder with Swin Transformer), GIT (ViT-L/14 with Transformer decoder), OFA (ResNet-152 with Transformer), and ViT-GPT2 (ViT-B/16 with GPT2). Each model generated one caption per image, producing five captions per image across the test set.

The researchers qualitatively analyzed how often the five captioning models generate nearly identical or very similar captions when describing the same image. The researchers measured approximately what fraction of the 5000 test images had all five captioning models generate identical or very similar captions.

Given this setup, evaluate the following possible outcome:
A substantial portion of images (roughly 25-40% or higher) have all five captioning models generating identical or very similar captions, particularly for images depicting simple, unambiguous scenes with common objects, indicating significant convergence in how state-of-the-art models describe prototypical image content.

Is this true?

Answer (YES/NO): NO